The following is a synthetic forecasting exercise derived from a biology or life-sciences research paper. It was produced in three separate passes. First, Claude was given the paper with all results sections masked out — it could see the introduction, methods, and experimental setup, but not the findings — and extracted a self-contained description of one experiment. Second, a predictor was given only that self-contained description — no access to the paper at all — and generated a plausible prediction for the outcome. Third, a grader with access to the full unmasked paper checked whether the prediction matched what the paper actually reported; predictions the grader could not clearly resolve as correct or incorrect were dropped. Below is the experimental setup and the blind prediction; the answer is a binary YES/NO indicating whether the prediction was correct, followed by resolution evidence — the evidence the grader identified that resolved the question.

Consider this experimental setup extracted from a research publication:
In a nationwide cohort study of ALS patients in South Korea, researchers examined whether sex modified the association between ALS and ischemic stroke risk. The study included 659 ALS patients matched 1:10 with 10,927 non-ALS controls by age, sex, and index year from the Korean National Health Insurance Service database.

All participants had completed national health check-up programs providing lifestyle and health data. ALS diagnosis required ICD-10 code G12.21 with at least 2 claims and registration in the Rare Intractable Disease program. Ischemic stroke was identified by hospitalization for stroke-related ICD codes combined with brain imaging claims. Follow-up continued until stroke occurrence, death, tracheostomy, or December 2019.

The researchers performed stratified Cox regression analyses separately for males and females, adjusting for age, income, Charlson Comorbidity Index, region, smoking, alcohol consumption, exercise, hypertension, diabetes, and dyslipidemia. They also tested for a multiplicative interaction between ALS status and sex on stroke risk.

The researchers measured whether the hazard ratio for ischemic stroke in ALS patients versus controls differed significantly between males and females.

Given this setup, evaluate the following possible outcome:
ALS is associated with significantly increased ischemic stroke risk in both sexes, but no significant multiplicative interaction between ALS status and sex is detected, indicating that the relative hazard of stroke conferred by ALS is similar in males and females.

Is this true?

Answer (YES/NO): YES